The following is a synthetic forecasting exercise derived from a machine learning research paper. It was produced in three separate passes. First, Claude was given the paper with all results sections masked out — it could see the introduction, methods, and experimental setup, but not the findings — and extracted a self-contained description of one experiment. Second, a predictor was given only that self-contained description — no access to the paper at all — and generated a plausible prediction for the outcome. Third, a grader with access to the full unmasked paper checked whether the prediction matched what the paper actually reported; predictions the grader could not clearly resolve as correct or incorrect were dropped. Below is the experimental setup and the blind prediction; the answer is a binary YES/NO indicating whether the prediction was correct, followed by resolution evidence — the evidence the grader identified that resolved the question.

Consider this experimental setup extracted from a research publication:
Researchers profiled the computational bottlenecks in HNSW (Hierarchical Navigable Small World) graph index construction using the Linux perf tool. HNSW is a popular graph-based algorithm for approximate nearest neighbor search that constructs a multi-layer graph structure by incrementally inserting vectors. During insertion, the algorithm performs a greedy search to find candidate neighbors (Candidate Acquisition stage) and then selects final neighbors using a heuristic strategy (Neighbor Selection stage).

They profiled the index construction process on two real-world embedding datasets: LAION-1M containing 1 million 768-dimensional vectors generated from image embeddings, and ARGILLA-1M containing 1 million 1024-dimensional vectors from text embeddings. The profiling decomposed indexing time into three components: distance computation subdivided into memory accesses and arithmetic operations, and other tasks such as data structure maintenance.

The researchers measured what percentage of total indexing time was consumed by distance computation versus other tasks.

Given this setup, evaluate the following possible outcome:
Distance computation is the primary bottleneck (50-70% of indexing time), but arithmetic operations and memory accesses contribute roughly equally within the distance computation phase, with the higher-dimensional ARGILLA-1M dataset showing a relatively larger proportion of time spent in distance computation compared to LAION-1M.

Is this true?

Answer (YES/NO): NO